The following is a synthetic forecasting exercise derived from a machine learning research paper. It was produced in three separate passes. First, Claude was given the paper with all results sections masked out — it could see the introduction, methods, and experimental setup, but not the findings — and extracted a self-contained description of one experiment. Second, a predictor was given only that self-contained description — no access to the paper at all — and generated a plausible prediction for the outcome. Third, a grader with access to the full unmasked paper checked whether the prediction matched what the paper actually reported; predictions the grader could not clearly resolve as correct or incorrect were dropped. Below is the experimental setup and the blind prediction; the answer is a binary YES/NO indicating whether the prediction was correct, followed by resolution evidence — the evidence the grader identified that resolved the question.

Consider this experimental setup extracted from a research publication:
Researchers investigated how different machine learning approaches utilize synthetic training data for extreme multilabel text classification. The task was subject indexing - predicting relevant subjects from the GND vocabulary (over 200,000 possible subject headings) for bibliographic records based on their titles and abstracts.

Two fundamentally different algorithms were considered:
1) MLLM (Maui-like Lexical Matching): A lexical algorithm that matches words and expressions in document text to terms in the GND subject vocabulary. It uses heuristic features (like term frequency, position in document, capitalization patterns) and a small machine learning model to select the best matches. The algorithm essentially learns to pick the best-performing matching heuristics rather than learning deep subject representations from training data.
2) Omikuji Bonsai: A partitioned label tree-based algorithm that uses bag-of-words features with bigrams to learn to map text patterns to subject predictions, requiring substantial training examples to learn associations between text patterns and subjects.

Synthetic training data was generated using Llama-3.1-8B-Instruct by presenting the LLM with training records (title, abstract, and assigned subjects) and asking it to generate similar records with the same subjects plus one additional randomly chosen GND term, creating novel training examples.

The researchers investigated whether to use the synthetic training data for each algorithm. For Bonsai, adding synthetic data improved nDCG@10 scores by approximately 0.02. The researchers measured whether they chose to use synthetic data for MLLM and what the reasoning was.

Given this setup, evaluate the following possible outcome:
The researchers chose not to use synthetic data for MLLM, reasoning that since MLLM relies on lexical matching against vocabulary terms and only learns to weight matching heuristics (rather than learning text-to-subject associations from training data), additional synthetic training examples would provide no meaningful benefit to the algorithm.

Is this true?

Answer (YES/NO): YES